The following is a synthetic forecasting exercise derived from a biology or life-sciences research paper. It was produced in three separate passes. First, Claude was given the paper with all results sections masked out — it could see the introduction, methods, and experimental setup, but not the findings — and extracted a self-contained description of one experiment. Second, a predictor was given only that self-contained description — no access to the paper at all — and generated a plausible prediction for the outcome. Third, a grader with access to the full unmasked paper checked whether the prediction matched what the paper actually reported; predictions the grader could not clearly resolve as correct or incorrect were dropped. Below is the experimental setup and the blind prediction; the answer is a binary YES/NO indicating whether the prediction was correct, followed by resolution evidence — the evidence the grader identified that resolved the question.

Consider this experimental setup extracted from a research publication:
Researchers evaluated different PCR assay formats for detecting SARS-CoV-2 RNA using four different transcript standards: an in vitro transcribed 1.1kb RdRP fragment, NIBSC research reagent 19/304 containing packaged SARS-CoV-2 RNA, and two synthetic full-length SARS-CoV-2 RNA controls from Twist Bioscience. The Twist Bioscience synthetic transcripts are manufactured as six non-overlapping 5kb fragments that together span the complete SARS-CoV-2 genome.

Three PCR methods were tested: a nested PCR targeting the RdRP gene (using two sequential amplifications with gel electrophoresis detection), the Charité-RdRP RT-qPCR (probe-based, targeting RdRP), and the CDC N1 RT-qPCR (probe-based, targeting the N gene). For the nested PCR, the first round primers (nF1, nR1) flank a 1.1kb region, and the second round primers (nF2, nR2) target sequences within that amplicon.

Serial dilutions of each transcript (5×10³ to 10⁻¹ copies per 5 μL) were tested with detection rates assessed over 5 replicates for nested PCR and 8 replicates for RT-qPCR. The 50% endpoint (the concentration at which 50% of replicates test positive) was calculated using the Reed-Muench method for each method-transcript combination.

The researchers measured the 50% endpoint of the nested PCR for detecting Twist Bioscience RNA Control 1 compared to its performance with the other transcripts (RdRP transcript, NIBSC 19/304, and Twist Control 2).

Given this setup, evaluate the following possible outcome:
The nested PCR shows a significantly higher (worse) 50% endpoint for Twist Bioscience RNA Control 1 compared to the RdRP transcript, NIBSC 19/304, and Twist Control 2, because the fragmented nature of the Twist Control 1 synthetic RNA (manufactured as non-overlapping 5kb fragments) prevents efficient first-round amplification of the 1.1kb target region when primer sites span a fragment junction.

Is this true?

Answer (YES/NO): YES